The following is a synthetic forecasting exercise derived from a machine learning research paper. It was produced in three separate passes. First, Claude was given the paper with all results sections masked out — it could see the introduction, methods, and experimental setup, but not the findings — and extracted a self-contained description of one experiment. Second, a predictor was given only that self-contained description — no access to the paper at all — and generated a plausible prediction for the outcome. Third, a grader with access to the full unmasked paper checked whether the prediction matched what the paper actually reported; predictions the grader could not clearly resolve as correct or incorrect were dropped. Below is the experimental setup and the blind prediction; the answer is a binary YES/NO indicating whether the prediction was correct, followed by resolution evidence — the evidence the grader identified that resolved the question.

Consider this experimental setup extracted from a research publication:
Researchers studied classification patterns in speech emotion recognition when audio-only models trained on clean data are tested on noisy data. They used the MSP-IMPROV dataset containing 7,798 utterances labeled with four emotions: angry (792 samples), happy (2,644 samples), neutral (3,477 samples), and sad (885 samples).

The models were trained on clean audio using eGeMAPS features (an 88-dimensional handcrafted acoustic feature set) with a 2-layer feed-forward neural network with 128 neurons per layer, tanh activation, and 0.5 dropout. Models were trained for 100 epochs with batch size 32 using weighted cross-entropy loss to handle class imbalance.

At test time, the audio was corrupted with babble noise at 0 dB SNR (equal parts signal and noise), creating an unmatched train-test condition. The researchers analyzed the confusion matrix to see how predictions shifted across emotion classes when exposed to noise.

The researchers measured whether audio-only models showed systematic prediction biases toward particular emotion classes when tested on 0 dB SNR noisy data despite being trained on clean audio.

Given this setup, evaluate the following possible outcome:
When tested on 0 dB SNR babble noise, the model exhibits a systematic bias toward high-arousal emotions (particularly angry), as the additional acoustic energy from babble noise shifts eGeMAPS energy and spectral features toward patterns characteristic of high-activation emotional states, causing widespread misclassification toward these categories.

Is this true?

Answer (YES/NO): NO